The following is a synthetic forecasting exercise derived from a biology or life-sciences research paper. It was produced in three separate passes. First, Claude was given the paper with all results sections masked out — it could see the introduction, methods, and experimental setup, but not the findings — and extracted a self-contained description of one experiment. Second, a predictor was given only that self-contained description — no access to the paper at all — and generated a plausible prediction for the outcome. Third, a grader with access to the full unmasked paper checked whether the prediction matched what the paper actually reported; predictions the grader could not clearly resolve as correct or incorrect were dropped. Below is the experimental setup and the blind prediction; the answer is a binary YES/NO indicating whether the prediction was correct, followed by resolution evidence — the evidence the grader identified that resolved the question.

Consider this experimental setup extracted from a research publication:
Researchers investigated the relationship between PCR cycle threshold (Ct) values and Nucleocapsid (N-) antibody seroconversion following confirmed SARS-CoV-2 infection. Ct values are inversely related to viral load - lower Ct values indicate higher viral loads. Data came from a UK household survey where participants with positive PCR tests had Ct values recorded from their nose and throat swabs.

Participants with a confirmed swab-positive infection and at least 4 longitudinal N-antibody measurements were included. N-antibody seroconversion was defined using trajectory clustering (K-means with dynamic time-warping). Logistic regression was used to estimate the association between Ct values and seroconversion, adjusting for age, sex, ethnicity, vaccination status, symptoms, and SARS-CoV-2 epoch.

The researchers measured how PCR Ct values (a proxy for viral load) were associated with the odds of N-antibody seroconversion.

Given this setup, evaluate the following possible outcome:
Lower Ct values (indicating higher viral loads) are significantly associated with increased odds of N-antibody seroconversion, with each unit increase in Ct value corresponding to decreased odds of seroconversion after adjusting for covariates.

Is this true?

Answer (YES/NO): NO